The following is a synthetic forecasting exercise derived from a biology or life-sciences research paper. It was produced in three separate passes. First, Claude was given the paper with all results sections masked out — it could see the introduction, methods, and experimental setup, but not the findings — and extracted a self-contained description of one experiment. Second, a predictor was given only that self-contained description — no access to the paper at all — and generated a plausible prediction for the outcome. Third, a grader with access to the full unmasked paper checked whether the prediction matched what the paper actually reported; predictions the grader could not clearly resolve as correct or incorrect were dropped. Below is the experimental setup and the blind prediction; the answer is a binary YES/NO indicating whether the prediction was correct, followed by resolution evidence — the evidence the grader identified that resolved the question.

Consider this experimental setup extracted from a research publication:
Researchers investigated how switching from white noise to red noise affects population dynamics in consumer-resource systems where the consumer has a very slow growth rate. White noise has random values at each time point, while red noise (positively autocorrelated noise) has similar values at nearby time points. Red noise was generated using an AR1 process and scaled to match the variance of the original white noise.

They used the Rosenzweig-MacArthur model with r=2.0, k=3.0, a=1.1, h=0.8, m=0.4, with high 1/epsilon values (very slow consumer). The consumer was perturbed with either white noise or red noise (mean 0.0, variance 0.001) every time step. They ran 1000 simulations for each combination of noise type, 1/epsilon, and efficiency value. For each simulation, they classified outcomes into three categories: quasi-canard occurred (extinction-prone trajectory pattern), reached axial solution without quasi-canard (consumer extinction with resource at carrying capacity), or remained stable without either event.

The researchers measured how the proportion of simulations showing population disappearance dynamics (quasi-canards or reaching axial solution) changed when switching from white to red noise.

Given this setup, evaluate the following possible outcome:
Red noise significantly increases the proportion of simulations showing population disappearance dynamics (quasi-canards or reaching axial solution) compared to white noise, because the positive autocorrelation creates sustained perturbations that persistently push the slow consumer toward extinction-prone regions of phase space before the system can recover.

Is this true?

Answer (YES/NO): YES